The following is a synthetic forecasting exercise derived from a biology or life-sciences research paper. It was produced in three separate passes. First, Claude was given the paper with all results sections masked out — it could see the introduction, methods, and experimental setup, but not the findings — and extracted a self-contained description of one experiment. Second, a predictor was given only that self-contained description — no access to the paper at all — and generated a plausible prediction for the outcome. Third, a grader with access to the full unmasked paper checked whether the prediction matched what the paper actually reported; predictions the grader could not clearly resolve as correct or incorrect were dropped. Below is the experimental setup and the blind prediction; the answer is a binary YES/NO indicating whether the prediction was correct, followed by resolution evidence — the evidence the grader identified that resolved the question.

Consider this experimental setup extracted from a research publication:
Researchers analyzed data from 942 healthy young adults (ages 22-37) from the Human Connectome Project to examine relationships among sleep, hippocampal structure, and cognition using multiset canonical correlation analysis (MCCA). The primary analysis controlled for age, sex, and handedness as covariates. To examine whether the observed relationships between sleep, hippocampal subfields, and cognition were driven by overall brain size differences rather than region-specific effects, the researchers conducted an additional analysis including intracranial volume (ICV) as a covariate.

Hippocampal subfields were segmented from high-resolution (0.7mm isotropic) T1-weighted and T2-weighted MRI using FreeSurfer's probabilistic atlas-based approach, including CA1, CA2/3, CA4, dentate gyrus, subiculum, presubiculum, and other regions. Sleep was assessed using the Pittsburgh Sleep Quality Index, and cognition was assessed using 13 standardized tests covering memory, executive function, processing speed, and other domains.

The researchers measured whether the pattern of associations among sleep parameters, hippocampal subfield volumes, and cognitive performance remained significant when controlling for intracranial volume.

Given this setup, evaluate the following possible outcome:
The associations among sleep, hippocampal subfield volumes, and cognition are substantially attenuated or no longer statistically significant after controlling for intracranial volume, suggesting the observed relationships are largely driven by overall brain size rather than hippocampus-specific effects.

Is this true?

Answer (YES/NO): NO